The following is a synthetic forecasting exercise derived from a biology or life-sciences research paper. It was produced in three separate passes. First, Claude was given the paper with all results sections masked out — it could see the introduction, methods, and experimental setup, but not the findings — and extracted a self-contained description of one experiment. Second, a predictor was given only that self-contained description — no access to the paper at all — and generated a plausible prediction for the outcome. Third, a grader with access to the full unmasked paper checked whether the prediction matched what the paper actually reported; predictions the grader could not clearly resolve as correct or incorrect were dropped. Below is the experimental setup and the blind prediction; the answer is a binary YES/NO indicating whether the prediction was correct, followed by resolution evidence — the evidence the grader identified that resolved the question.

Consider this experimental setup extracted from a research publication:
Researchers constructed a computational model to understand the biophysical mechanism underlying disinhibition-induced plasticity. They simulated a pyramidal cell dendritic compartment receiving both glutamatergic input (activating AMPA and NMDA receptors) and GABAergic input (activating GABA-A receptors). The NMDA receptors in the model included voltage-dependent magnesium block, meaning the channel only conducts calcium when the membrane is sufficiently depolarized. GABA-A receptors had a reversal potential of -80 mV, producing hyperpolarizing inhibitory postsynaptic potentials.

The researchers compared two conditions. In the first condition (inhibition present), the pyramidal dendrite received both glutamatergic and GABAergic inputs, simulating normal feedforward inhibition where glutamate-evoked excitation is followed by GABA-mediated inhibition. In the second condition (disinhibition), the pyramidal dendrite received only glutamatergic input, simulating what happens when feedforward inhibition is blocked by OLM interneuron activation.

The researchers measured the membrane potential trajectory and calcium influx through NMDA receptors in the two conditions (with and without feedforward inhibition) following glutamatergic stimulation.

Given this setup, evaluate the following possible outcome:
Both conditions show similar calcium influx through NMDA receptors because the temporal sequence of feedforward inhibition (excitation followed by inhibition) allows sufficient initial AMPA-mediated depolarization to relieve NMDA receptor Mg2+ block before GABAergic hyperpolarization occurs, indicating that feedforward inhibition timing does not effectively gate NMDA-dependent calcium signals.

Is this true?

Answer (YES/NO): NO